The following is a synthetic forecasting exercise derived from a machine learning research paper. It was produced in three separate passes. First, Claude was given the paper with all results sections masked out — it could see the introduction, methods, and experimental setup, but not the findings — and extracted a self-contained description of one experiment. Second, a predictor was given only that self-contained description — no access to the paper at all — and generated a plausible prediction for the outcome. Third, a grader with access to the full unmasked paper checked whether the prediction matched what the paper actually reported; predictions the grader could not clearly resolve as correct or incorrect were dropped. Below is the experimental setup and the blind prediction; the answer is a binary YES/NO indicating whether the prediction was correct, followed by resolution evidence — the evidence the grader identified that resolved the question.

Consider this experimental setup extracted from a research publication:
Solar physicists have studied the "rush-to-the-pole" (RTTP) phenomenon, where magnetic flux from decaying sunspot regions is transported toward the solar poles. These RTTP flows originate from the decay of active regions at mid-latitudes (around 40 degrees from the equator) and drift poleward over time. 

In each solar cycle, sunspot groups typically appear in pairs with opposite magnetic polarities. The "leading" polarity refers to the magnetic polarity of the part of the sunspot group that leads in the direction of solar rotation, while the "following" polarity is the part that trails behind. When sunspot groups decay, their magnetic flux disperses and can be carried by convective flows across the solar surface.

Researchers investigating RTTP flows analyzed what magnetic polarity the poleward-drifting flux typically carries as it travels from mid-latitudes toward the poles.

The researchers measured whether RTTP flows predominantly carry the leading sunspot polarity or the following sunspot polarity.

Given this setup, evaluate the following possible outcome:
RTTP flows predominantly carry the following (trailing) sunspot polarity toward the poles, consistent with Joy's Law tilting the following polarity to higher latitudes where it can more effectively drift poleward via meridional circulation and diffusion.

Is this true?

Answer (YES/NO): YES